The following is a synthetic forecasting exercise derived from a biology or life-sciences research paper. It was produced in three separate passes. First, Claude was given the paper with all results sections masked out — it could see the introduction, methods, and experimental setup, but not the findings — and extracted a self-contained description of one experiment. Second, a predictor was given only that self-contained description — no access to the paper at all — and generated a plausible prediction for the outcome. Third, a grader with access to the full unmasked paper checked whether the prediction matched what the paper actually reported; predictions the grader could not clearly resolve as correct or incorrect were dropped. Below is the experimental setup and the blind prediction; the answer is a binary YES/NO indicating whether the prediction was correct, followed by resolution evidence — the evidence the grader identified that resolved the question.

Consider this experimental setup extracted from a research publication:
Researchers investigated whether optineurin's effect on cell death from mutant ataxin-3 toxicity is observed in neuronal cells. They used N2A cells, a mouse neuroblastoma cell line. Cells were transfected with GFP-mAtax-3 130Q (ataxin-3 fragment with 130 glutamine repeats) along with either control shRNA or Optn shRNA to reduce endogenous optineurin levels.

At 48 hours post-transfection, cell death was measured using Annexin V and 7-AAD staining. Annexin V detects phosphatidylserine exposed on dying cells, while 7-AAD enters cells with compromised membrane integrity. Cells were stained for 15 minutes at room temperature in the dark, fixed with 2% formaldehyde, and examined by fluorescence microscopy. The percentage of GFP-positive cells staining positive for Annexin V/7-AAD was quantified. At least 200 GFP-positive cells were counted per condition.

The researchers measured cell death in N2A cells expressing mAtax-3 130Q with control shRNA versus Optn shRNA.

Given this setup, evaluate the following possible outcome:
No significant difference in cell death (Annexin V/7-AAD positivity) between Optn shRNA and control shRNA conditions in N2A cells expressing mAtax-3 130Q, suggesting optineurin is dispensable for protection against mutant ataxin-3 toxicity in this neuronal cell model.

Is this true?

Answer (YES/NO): NO